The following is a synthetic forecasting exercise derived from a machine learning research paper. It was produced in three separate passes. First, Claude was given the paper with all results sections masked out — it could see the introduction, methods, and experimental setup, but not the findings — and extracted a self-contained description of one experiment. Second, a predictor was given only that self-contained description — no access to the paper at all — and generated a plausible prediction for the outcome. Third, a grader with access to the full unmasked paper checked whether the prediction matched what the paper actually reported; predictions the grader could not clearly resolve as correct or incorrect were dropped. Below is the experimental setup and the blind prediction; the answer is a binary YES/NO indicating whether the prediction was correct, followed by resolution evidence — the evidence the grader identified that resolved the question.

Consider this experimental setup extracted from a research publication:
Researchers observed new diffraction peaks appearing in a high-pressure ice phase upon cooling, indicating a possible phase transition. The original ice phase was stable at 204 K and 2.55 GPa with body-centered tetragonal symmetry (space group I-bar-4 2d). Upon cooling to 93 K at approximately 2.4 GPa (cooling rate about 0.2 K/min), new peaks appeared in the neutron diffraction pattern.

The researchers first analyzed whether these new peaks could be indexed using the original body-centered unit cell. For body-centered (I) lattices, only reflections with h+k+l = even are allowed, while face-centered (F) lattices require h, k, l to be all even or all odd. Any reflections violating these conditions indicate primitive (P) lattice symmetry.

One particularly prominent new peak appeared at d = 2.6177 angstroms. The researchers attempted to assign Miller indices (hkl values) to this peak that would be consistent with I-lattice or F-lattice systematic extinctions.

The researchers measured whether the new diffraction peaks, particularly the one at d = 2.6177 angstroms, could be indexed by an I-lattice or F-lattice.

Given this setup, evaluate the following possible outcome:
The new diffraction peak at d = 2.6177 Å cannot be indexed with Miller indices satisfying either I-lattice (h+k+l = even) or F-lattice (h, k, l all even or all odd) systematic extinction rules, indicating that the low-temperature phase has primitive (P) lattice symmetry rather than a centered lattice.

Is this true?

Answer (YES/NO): YES